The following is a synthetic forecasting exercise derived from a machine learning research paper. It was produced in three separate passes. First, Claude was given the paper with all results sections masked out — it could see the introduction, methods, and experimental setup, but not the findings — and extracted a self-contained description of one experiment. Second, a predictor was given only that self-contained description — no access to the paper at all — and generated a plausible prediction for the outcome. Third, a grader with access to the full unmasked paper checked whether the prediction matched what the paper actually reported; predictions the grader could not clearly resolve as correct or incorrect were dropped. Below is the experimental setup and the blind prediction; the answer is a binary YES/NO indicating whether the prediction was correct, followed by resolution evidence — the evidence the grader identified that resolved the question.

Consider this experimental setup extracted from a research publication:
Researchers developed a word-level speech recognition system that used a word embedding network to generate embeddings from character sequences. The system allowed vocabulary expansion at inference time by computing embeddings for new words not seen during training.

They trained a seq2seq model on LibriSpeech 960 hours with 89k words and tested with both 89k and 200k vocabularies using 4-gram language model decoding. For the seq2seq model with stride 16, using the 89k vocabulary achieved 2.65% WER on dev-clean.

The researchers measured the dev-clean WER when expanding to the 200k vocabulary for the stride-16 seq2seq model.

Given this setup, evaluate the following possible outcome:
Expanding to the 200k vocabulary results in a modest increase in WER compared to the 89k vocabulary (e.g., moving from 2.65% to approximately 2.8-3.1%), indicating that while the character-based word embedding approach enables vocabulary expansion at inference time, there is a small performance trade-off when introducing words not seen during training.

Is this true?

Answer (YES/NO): NO